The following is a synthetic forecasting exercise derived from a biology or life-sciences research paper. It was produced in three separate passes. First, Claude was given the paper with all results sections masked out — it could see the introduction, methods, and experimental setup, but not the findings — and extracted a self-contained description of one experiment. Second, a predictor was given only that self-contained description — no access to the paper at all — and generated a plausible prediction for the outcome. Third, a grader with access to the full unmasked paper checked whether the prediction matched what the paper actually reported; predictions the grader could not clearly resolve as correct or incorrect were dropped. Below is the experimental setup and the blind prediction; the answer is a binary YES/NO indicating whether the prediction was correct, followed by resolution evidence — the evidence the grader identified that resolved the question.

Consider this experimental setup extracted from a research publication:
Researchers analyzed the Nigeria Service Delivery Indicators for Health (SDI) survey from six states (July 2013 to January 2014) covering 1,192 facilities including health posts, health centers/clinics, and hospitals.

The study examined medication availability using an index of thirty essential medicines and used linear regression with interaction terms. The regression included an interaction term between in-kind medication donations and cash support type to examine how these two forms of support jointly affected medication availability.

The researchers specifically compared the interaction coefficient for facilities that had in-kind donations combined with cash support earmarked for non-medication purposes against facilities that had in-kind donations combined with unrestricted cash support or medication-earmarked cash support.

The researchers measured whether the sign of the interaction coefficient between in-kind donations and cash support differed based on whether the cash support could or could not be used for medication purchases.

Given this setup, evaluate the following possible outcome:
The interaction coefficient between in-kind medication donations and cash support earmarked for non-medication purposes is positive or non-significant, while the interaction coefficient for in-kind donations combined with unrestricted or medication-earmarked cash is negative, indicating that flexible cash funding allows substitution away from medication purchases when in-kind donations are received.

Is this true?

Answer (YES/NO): YES